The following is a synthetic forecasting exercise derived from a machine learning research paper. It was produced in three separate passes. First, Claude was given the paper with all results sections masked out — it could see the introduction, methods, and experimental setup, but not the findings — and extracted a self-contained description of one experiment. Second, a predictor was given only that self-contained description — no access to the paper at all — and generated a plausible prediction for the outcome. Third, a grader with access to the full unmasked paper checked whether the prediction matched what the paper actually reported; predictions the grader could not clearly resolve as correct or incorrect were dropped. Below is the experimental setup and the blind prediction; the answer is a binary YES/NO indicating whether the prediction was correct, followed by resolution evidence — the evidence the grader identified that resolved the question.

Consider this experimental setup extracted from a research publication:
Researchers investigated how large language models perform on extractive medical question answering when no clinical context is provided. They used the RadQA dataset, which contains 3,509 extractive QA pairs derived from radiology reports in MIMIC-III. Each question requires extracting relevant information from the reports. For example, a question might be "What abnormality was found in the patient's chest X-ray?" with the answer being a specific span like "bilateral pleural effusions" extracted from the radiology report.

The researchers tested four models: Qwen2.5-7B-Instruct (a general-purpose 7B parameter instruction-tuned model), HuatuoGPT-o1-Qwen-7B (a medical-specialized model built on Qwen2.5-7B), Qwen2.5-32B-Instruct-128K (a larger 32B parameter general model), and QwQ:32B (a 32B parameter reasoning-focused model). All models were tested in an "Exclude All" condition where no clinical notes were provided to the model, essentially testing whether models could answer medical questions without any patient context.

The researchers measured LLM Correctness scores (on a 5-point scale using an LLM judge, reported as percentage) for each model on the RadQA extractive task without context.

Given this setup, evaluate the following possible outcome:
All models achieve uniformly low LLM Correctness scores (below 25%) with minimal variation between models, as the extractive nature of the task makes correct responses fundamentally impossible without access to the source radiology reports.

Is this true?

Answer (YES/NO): NO